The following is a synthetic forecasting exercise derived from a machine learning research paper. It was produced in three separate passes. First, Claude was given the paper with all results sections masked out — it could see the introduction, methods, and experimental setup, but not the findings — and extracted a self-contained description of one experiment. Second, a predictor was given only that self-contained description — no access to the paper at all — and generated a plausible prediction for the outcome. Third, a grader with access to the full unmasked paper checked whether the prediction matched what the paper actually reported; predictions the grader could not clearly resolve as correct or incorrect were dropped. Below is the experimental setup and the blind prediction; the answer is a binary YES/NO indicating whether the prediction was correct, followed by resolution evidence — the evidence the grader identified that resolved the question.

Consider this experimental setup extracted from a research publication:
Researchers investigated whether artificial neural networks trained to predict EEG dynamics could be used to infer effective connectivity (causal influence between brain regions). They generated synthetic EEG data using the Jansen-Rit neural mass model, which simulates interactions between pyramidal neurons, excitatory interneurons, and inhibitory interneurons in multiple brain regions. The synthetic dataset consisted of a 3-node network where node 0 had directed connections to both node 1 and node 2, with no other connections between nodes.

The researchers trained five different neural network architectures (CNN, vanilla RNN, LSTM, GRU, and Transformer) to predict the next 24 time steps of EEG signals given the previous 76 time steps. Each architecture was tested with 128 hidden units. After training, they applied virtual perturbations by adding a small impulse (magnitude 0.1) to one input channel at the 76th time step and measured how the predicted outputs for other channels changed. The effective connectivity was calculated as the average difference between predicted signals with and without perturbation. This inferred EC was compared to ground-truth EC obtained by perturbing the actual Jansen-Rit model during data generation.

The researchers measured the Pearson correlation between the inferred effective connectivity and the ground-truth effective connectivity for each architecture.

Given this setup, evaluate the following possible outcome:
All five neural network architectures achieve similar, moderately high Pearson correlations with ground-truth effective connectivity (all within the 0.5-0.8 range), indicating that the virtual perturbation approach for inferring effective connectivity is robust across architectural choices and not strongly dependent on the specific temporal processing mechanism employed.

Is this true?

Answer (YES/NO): NO